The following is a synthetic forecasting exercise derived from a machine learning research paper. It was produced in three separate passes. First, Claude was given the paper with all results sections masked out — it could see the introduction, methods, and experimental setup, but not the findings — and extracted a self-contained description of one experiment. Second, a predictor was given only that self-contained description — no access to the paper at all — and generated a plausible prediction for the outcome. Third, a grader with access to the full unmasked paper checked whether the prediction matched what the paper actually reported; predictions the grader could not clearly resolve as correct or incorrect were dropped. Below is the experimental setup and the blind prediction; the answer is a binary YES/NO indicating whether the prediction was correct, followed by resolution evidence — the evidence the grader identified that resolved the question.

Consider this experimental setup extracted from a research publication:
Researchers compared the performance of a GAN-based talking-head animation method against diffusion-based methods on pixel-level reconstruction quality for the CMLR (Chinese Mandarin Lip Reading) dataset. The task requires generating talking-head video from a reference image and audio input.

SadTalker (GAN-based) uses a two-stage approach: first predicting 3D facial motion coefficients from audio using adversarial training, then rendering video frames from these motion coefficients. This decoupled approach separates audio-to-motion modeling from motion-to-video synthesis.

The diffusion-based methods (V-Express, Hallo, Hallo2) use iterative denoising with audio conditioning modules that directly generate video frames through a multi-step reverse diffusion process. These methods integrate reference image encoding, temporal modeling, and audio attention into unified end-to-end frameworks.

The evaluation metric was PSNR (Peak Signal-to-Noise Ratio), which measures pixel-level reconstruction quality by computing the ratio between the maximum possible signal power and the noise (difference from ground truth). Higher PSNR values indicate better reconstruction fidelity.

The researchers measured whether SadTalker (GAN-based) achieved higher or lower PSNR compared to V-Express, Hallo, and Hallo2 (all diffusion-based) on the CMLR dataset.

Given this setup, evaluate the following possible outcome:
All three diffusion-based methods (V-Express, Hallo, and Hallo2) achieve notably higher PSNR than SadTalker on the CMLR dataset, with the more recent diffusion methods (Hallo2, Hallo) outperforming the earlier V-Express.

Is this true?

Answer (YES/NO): NO